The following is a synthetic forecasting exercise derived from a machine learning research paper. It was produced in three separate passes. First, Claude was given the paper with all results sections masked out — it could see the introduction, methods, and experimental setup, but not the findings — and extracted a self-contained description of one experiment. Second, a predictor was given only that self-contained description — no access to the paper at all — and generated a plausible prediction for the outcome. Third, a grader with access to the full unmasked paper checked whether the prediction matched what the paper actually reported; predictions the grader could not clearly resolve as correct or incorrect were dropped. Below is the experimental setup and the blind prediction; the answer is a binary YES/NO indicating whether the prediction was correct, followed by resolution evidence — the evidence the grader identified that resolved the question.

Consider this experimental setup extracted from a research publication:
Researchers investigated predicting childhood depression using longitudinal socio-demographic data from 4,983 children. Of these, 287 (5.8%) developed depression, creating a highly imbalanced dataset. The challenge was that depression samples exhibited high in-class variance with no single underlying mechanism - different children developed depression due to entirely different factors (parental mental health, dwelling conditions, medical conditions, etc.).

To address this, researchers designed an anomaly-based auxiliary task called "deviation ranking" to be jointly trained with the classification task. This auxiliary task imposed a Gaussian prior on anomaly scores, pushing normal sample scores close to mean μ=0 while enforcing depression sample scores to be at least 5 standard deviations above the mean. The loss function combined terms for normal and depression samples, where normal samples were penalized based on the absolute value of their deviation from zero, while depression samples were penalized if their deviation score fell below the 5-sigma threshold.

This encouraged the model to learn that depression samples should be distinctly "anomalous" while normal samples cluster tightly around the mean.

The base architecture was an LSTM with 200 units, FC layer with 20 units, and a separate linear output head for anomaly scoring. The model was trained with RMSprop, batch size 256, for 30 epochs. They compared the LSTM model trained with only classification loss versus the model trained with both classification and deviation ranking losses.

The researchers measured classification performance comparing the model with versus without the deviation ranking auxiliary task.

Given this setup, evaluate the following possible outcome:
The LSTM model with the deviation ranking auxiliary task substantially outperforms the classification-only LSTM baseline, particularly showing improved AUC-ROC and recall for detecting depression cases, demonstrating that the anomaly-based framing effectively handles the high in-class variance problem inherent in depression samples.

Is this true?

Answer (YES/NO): NO